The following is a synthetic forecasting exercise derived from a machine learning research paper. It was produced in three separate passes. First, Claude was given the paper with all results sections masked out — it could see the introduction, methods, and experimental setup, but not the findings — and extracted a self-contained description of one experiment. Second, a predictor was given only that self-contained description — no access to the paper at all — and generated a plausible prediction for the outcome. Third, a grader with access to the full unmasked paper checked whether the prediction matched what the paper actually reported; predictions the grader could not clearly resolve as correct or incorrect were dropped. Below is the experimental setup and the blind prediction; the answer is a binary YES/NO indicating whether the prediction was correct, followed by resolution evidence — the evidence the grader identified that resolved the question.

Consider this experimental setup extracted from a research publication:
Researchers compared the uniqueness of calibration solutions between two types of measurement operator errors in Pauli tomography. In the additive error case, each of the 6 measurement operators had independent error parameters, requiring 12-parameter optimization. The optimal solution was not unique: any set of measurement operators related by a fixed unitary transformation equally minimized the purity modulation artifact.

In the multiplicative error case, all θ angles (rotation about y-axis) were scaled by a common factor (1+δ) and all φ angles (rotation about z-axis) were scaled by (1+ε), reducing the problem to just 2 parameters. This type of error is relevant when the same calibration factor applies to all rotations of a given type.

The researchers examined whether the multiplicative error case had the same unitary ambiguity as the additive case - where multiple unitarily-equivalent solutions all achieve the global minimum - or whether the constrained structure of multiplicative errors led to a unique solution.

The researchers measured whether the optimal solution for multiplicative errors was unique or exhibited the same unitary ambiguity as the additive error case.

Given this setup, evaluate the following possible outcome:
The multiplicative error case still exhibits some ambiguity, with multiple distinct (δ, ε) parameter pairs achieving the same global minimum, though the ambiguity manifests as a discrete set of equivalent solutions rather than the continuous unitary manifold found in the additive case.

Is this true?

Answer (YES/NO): NO